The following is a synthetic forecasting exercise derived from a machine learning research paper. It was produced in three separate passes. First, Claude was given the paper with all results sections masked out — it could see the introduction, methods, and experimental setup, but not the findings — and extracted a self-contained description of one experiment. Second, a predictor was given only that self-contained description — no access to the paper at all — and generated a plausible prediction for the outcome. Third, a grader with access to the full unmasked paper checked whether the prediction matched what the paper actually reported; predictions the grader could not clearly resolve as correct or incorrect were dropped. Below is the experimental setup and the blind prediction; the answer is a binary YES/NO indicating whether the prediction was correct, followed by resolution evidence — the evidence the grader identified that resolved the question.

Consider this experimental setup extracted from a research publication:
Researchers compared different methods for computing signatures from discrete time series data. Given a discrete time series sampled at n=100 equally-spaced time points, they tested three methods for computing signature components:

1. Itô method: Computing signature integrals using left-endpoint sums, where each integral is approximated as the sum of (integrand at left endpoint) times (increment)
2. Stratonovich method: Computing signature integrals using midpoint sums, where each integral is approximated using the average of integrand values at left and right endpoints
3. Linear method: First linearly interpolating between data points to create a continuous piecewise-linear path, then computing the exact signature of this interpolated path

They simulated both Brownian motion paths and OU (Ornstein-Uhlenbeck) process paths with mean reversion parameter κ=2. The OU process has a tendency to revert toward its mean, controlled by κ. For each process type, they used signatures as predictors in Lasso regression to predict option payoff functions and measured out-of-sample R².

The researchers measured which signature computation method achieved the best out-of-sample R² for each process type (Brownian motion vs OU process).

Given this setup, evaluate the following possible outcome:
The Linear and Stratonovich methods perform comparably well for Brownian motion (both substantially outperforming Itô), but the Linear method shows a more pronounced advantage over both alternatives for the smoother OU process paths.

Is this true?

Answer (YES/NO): NO